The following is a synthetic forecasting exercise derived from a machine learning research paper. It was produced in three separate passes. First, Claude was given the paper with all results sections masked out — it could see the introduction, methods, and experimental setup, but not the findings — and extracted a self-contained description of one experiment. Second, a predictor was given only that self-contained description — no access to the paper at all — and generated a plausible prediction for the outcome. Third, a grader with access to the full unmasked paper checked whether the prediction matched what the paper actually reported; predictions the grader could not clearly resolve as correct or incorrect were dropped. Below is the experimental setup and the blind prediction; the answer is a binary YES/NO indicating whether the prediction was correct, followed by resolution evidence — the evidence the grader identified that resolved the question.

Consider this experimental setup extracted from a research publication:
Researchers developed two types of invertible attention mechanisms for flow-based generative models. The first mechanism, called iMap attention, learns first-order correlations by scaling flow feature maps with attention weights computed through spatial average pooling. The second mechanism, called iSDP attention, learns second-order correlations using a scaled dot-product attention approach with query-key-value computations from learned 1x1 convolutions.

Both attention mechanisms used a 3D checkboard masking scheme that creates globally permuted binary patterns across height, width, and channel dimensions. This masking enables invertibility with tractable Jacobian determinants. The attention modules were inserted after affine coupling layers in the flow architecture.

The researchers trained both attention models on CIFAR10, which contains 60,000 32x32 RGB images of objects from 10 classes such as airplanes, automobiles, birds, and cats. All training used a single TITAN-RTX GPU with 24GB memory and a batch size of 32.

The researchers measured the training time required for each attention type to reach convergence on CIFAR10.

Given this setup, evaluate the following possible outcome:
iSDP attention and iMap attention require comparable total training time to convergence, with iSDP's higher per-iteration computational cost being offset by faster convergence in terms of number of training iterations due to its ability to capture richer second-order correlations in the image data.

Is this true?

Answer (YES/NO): NO